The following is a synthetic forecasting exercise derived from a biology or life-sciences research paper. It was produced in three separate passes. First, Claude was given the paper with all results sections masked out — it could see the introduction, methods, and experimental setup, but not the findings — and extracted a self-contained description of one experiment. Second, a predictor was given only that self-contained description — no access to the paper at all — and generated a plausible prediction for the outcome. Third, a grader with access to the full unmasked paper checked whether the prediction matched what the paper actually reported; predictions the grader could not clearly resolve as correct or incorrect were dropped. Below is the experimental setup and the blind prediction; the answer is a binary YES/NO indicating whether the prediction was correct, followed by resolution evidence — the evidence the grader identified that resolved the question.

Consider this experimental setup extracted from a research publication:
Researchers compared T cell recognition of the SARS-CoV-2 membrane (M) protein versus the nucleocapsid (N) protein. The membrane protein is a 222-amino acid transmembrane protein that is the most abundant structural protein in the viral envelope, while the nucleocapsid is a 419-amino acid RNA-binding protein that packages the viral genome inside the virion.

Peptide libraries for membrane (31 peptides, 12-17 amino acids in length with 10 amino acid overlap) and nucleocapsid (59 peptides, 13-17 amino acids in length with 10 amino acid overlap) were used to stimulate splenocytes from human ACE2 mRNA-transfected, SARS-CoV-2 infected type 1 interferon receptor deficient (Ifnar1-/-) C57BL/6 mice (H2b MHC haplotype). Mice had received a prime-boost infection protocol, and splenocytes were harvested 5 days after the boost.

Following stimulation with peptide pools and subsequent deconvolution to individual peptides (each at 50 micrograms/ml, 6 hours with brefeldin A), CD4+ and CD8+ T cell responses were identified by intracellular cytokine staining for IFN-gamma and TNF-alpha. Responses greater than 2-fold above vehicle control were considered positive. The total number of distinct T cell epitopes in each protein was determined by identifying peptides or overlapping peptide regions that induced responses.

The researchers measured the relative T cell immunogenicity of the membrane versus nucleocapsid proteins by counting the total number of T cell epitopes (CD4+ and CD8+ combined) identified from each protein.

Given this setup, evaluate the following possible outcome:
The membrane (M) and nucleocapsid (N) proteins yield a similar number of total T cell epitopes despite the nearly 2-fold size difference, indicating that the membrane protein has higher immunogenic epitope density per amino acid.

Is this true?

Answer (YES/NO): YES